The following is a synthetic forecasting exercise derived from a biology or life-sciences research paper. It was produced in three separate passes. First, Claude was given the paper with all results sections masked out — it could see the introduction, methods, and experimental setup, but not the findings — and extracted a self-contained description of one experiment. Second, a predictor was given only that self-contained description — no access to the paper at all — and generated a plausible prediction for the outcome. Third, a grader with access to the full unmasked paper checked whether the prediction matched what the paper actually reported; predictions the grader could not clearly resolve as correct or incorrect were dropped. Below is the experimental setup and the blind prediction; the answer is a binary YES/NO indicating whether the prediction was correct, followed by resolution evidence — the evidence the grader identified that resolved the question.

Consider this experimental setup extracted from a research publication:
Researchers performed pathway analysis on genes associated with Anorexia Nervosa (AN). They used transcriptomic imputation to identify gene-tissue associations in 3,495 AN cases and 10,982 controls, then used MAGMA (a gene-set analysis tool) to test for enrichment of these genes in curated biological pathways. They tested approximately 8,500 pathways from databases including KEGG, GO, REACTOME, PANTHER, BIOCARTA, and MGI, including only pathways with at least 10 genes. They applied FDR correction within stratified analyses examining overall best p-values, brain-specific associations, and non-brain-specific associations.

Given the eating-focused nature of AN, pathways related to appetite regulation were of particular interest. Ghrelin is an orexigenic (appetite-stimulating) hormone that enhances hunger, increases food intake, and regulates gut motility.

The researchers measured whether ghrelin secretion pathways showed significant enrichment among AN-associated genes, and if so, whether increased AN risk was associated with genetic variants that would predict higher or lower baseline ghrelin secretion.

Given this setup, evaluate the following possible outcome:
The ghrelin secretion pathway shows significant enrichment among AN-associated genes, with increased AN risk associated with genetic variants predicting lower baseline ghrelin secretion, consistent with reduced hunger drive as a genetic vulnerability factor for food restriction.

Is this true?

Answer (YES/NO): YES